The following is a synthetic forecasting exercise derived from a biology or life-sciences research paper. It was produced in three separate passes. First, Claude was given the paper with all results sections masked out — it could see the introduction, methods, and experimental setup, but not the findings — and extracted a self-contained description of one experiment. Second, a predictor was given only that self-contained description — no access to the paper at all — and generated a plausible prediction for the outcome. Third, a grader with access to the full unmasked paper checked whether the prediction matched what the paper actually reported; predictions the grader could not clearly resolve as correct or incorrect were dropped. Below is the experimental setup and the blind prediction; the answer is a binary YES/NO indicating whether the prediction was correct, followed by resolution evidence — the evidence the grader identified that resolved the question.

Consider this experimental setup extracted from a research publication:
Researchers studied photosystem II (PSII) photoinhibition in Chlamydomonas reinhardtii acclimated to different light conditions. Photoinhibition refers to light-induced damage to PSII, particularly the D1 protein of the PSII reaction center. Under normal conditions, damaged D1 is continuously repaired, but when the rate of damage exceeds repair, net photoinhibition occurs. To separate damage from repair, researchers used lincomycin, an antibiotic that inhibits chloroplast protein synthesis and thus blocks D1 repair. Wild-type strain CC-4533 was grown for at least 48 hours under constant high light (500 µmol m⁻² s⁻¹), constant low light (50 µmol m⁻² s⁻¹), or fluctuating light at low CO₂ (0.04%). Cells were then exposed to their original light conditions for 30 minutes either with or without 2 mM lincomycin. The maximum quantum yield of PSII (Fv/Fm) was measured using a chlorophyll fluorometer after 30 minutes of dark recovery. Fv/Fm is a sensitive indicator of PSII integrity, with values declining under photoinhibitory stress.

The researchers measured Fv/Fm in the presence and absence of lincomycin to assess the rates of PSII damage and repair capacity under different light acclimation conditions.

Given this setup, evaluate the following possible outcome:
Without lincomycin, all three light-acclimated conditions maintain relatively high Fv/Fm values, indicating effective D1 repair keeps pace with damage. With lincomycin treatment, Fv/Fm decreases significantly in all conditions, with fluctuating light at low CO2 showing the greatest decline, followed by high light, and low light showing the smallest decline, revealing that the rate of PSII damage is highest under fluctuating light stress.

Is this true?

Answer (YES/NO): NO